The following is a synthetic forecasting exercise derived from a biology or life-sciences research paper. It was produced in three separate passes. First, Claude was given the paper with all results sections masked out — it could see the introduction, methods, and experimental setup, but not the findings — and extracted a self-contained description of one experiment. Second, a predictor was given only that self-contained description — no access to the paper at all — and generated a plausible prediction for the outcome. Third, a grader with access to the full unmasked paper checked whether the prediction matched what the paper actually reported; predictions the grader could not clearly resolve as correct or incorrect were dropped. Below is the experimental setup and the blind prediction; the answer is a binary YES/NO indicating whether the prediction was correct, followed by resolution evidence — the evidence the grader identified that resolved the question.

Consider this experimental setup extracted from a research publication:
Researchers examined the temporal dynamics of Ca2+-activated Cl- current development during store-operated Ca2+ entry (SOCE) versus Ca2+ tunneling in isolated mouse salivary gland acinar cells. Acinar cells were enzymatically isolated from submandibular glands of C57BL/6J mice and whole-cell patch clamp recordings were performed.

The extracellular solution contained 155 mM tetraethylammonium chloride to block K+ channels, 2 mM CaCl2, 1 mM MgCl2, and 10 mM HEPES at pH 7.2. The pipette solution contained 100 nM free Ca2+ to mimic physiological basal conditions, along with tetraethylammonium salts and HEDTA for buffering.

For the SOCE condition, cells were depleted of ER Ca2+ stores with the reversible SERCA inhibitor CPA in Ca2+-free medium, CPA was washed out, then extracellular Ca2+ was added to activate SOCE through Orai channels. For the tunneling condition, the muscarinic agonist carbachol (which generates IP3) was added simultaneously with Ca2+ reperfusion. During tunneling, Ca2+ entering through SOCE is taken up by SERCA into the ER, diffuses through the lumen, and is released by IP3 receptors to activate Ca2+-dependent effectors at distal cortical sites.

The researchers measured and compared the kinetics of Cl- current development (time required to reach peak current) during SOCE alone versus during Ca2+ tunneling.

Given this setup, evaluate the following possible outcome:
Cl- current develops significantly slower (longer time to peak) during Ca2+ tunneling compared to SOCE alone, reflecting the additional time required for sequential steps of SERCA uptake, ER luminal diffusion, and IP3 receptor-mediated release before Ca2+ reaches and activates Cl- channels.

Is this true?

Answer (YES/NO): NO